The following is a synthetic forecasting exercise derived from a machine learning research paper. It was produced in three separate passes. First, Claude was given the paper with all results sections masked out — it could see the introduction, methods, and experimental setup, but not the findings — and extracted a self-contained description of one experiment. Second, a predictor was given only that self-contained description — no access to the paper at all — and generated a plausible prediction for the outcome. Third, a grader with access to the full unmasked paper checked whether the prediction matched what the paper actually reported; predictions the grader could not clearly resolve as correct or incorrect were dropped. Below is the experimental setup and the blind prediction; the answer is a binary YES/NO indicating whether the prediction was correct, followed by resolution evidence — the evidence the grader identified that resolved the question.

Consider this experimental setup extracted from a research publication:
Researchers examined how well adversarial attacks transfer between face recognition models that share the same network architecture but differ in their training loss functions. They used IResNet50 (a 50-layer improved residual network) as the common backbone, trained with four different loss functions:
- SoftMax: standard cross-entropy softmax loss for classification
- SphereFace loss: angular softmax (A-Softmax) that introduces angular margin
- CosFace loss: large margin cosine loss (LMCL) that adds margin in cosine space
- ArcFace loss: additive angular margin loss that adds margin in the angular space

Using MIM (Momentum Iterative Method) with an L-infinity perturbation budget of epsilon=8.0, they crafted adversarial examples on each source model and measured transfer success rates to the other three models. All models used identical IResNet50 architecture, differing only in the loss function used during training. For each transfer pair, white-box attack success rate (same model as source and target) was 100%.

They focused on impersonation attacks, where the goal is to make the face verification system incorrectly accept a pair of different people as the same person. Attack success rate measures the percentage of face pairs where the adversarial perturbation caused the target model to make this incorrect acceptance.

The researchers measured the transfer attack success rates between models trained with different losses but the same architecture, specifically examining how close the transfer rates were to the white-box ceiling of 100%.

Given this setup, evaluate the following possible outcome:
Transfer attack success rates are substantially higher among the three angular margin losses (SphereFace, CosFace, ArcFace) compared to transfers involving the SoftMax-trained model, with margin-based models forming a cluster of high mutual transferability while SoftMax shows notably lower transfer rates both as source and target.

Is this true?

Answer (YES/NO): NO